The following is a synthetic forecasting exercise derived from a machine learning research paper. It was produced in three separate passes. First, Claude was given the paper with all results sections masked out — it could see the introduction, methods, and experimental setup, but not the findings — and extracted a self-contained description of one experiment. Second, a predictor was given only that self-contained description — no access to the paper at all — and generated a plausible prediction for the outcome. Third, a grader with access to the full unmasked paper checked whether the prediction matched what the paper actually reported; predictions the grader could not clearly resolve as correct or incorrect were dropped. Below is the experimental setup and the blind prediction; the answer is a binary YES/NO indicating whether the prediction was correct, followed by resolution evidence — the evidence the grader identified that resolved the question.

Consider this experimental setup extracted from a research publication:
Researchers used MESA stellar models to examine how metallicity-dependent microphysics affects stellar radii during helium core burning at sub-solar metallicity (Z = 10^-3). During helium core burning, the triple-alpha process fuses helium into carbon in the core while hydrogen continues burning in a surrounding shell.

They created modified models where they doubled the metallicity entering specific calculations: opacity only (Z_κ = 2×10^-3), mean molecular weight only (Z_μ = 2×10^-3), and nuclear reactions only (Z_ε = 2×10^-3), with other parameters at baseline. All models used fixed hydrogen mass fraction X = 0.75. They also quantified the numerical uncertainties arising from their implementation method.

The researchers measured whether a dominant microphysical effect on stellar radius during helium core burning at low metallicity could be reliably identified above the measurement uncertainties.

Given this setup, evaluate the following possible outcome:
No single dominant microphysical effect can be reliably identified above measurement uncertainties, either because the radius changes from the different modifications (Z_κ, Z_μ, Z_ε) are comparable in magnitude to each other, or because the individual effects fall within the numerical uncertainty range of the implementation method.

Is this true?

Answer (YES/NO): YES